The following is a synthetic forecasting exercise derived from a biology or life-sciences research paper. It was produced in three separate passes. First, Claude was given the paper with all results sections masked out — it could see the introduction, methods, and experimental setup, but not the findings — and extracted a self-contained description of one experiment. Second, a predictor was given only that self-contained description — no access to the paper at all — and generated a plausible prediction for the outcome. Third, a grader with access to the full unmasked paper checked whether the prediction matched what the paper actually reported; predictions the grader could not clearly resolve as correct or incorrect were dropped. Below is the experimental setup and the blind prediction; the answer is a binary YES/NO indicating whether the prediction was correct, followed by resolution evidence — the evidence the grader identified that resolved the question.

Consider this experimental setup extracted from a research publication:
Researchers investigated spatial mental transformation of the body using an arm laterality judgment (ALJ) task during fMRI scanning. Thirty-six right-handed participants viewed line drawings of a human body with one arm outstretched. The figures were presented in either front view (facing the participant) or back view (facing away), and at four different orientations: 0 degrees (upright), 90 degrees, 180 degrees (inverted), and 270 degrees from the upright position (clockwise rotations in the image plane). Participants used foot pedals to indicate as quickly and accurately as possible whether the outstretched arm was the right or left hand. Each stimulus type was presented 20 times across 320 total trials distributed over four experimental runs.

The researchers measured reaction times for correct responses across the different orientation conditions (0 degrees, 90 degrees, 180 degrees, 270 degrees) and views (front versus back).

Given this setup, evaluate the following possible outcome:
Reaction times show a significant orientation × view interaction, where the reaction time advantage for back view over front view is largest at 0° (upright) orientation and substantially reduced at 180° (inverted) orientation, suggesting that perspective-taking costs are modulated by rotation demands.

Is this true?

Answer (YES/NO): NO